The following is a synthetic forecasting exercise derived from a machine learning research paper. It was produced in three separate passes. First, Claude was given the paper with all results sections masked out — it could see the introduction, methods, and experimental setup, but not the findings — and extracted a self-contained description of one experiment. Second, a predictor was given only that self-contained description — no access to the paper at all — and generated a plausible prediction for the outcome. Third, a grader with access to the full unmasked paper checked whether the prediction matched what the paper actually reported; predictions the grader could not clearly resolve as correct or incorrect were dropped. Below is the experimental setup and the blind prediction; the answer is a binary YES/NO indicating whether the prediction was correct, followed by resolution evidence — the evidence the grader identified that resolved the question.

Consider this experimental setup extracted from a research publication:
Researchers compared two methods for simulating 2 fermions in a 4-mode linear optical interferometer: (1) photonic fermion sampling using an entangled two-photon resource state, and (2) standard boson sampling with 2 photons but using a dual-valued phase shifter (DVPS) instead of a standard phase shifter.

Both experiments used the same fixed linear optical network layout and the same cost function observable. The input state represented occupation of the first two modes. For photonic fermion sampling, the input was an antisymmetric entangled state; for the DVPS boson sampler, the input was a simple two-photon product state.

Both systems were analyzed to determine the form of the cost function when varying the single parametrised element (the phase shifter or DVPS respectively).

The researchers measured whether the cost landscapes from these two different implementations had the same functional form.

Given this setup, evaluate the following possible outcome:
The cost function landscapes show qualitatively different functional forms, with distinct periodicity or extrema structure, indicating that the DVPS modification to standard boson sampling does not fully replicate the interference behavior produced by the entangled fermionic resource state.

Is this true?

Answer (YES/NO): NO